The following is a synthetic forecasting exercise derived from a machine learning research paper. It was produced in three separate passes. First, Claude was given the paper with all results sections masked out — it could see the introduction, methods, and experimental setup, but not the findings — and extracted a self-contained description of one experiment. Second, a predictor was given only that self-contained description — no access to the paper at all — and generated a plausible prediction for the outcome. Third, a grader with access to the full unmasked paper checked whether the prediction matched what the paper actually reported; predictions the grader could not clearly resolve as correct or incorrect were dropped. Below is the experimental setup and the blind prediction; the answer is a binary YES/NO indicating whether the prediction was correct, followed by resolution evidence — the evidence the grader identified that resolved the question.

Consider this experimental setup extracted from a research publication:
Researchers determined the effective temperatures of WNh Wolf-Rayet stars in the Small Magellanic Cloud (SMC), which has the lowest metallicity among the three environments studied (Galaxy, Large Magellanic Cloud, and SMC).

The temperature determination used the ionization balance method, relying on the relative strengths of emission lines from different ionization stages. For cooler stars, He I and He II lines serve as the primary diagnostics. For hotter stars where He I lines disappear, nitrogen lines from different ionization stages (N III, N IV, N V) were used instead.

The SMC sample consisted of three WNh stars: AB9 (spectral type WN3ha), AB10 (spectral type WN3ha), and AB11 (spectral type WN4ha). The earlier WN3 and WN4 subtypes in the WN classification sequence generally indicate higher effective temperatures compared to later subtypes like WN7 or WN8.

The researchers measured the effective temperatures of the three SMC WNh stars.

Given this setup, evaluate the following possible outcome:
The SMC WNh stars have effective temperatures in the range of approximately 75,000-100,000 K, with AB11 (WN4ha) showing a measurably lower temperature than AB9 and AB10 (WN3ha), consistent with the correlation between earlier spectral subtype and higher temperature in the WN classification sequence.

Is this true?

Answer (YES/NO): NO